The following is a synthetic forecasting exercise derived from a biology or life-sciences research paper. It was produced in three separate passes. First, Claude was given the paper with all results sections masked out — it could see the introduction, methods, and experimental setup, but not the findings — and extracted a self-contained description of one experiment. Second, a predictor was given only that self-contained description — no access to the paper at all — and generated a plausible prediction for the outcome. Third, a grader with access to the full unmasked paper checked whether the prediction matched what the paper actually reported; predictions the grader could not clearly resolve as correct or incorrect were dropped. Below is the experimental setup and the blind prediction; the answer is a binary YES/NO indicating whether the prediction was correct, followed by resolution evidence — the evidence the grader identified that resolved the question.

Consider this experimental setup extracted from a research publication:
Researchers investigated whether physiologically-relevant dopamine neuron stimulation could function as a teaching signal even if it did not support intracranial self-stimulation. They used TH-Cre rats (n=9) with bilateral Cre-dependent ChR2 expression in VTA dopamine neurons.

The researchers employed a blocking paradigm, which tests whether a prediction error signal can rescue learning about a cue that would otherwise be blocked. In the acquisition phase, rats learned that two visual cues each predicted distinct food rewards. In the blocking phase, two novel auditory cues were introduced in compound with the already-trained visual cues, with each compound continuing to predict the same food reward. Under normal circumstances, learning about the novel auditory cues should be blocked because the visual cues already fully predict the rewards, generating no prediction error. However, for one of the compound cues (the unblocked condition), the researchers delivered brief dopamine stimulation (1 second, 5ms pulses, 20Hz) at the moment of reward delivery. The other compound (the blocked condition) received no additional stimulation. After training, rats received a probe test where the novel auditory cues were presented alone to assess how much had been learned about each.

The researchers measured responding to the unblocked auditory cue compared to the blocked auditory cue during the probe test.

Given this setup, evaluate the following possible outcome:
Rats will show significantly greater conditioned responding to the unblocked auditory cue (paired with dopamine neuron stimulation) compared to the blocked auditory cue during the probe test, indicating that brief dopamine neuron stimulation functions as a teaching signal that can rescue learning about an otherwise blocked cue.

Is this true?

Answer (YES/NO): YES